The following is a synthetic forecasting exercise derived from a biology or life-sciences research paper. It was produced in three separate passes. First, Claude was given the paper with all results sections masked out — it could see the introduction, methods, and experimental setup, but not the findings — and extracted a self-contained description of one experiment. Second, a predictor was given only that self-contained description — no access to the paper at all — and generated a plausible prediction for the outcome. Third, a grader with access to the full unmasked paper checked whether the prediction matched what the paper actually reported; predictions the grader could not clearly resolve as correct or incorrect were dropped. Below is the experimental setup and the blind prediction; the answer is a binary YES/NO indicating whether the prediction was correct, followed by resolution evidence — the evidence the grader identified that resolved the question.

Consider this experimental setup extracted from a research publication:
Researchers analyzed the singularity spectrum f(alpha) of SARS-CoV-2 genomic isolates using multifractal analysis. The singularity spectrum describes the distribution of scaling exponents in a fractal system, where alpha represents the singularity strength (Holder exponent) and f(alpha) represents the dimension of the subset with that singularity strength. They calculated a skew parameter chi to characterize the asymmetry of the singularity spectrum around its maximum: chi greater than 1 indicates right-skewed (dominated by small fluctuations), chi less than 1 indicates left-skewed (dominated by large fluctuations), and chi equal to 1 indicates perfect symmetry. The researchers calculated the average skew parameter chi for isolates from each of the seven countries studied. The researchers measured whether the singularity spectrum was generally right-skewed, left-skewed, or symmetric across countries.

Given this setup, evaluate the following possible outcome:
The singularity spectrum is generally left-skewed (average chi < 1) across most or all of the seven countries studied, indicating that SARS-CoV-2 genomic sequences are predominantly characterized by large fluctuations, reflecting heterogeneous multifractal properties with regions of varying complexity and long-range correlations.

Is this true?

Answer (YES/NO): YES